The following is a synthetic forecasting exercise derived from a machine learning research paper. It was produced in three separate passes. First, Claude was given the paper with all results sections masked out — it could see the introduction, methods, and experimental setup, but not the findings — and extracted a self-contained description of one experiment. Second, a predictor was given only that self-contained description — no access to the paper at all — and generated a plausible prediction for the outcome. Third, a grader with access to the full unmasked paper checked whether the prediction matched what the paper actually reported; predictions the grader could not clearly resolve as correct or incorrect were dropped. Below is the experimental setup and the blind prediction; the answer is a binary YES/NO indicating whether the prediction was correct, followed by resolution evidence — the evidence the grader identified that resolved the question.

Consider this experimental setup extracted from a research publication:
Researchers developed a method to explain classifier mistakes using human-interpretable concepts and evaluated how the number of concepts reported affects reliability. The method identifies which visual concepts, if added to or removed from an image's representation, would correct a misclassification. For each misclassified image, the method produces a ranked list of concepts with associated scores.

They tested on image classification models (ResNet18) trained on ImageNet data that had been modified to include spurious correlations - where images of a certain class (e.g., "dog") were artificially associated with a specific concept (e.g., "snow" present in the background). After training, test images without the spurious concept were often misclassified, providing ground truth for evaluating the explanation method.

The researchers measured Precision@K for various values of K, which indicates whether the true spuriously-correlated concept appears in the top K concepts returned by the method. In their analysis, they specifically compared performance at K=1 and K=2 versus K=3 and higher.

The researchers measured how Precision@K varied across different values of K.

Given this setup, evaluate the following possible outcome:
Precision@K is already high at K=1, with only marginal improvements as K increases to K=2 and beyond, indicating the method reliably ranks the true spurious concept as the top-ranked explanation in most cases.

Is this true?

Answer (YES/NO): NO